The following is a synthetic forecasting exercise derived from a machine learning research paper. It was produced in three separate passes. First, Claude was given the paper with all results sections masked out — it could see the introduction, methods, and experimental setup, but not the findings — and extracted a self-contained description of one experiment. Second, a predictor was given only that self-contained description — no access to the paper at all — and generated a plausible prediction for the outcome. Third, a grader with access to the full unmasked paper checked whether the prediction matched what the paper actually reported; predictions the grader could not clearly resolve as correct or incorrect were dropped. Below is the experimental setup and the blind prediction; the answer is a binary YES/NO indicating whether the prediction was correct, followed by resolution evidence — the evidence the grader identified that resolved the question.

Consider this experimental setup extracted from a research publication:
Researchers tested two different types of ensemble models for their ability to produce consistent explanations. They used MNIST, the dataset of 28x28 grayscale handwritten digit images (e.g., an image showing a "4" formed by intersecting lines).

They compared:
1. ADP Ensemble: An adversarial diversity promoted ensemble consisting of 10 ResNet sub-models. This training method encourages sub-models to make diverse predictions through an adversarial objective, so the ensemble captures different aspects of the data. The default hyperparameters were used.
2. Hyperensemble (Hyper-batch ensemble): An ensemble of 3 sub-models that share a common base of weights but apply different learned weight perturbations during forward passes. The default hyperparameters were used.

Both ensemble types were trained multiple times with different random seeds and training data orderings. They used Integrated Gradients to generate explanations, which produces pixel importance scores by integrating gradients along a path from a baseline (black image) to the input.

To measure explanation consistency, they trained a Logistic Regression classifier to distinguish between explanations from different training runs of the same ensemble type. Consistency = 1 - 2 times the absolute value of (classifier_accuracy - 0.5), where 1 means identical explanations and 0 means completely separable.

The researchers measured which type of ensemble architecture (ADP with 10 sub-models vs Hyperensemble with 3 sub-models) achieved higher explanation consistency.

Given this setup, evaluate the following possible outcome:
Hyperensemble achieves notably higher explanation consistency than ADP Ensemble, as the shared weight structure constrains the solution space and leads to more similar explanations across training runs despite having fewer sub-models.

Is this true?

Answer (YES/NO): NO